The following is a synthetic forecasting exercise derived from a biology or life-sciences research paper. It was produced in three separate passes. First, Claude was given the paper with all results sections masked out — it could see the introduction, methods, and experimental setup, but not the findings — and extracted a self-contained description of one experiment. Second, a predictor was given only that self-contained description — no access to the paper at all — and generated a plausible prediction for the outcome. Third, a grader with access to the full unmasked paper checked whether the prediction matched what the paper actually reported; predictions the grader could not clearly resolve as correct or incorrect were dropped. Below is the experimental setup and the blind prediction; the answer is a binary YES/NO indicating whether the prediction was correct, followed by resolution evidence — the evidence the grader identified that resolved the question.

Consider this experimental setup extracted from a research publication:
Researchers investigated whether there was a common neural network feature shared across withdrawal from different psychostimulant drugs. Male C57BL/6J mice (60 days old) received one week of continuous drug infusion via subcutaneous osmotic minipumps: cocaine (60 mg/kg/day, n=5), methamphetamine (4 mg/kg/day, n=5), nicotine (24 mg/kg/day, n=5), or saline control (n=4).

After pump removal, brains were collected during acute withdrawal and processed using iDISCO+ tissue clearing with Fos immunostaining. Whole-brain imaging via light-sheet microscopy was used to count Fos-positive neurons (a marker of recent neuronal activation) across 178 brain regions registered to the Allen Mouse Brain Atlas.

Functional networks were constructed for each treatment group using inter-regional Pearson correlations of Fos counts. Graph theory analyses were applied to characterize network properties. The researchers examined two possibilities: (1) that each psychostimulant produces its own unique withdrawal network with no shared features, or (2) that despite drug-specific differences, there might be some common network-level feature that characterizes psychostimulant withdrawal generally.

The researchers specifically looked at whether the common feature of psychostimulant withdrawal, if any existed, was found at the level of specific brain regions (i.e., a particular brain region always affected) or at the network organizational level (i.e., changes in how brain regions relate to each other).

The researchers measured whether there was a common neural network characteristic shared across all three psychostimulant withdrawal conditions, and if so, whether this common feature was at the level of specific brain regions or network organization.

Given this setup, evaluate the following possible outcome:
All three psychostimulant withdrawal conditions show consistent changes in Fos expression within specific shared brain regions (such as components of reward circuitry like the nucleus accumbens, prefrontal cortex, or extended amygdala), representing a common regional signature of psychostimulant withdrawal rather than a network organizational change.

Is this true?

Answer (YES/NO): NO